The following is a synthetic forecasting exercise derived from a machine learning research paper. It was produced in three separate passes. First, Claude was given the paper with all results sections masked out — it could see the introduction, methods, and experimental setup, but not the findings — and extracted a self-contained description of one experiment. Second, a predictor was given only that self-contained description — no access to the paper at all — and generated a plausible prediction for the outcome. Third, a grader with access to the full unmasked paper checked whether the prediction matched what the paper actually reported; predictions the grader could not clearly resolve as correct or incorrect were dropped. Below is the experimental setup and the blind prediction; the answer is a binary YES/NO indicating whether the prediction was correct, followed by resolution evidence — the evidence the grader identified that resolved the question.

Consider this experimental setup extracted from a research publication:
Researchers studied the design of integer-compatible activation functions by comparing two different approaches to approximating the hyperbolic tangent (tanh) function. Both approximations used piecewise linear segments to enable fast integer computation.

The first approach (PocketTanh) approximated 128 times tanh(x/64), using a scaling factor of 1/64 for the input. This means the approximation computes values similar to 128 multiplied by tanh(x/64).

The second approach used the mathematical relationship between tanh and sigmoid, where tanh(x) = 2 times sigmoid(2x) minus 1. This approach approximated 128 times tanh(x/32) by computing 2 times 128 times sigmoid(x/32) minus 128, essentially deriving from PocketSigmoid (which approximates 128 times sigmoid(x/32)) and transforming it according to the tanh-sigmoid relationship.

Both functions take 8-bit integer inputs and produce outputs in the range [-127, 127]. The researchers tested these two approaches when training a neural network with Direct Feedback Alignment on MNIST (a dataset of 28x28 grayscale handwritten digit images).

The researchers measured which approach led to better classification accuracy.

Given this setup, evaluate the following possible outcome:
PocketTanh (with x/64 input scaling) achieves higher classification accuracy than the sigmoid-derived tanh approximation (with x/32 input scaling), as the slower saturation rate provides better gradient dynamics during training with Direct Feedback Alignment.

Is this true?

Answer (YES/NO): YES